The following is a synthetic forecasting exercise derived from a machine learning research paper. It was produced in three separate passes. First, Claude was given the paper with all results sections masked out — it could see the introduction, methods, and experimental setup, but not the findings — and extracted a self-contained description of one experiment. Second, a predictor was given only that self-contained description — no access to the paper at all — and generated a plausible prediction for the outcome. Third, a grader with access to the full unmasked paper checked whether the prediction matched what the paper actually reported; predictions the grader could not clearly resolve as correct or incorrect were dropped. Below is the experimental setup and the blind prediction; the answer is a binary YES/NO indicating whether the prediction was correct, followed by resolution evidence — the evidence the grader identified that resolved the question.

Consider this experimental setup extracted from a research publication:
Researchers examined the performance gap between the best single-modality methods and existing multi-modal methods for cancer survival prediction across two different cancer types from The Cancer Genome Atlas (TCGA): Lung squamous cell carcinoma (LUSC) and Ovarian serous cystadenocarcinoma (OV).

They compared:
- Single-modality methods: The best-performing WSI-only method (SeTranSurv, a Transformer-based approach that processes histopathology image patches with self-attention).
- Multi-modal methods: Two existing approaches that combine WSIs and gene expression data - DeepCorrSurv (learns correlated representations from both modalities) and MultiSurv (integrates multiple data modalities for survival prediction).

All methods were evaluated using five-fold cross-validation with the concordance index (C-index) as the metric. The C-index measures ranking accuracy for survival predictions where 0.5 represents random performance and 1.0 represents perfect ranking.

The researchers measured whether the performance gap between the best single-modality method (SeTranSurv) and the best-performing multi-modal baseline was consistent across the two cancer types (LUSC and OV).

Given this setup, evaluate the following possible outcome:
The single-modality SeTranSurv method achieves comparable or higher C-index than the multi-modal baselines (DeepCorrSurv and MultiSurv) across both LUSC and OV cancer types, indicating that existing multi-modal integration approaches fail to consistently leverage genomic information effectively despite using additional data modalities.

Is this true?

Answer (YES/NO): YES